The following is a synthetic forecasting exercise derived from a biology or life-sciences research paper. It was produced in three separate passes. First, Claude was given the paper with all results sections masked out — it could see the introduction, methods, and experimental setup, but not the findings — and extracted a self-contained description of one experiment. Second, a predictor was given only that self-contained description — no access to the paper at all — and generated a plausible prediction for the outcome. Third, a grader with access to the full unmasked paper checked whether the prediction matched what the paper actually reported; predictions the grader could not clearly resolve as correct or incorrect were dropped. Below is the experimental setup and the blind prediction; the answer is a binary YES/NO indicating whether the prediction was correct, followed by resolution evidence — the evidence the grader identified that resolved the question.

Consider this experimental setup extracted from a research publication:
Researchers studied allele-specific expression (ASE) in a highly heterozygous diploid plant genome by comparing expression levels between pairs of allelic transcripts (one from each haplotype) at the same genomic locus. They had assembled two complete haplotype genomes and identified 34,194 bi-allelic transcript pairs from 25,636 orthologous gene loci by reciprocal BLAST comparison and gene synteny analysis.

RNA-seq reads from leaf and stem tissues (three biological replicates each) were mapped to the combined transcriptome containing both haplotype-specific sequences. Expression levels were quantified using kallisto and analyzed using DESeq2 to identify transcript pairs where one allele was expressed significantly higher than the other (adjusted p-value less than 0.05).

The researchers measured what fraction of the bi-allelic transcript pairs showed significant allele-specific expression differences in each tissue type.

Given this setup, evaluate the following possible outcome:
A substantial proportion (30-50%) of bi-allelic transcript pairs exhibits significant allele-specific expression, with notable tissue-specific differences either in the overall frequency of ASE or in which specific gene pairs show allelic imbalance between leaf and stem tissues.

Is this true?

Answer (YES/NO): NO